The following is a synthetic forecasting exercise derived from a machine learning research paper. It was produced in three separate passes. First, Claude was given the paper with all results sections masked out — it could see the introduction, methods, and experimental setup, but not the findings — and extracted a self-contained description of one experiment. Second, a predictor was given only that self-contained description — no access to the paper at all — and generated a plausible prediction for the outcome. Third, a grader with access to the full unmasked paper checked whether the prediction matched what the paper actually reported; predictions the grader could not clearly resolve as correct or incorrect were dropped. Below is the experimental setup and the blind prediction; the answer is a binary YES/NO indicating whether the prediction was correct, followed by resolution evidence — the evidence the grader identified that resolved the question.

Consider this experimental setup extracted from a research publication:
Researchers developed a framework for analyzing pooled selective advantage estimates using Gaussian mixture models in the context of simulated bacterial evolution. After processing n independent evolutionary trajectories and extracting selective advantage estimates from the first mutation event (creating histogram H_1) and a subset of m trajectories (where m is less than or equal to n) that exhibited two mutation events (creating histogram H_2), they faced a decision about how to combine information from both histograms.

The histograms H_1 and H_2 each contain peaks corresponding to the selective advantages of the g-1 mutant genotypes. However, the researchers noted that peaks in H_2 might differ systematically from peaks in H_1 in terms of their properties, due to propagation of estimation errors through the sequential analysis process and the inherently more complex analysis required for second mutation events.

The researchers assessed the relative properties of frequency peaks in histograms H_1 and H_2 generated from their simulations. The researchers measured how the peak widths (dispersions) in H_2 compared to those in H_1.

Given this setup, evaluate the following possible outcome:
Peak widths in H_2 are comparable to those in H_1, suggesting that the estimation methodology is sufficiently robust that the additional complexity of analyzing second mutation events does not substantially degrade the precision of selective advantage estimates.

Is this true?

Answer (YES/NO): NO